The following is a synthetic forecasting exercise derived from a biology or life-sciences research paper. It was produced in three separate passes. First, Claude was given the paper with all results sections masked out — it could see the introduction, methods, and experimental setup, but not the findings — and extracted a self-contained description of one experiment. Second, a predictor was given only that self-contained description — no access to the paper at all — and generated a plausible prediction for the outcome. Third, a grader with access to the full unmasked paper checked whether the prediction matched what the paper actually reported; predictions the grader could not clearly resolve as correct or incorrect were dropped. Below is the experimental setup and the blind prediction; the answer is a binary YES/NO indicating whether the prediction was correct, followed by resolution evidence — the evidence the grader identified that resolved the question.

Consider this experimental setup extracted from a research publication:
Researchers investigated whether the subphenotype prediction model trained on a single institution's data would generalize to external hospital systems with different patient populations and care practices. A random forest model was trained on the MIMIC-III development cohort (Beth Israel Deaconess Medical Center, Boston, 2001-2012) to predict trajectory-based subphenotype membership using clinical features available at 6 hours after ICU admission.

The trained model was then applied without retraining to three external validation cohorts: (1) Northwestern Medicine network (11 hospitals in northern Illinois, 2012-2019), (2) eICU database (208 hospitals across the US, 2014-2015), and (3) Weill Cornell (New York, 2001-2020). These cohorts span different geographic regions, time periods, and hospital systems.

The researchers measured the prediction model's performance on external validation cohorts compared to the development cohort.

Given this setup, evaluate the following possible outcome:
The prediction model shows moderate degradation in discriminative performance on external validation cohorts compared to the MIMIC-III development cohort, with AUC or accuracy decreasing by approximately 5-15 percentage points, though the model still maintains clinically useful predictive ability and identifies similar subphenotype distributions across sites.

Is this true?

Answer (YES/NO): NO